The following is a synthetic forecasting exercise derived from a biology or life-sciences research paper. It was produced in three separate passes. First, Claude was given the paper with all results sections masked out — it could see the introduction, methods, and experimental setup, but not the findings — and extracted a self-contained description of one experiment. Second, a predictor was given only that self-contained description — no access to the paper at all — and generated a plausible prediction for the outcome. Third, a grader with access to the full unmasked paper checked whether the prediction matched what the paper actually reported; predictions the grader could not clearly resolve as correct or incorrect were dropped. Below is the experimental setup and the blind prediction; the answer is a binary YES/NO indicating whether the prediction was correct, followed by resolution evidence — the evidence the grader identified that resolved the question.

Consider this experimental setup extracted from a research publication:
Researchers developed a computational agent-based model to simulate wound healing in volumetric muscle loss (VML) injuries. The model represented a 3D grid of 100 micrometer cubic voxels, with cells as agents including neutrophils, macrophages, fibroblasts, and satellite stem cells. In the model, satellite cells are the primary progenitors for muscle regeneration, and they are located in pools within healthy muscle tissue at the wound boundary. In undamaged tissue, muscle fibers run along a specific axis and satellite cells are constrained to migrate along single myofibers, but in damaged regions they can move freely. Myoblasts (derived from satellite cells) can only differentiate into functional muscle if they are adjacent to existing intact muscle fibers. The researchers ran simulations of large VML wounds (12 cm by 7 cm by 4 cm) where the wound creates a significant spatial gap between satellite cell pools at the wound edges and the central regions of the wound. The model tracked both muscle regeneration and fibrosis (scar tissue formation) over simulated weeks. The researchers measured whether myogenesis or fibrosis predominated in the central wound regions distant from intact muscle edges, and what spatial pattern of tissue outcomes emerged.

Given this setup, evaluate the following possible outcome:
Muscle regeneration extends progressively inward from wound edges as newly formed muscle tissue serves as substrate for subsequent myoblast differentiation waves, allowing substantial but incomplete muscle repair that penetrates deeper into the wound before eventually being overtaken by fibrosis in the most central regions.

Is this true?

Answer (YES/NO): NO